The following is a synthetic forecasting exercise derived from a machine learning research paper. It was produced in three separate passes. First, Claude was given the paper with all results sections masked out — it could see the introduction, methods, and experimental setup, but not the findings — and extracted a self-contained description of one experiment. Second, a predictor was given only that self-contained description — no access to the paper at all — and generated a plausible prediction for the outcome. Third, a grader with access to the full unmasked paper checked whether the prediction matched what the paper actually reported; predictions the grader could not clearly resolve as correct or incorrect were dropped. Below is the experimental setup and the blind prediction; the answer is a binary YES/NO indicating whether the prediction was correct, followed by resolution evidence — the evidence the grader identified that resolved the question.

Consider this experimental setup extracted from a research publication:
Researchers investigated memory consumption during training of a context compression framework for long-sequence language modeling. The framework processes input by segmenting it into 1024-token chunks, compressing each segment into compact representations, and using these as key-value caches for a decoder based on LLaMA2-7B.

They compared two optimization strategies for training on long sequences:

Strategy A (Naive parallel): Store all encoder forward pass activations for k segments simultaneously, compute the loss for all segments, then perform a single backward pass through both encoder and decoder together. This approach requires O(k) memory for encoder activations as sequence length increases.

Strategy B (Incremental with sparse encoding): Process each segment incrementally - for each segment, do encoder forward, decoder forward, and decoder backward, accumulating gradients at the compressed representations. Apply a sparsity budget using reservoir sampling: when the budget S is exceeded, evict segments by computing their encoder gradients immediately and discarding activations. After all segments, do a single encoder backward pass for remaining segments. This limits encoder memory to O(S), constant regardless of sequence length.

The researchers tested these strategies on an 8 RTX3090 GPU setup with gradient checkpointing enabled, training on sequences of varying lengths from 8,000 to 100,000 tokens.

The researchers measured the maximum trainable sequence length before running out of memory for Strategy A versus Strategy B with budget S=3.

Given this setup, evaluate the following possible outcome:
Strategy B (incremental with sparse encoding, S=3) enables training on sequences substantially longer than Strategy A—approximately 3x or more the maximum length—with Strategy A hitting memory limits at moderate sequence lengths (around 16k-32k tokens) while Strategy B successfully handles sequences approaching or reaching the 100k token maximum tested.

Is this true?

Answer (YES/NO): NO